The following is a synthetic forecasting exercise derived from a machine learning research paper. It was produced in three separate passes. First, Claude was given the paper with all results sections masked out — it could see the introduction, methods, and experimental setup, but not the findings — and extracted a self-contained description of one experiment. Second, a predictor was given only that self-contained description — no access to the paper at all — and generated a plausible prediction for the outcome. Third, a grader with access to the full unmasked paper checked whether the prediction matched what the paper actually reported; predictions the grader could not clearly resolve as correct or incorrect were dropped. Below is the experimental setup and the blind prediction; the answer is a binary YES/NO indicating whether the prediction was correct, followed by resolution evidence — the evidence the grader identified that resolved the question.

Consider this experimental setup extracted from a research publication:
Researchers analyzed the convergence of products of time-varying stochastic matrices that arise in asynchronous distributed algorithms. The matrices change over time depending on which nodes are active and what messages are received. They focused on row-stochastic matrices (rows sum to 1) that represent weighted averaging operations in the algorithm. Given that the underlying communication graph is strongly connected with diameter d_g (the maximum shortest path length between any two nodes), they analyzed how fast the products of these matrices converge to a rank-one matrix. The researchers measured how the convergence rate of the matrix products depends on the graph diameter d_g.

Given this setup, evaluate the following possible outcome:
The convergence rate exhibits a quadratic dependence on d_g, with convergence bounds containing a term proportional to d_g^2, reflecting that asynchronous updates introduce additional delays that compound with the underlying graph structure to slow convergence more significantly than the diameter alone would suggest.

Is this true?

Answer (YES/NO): NO